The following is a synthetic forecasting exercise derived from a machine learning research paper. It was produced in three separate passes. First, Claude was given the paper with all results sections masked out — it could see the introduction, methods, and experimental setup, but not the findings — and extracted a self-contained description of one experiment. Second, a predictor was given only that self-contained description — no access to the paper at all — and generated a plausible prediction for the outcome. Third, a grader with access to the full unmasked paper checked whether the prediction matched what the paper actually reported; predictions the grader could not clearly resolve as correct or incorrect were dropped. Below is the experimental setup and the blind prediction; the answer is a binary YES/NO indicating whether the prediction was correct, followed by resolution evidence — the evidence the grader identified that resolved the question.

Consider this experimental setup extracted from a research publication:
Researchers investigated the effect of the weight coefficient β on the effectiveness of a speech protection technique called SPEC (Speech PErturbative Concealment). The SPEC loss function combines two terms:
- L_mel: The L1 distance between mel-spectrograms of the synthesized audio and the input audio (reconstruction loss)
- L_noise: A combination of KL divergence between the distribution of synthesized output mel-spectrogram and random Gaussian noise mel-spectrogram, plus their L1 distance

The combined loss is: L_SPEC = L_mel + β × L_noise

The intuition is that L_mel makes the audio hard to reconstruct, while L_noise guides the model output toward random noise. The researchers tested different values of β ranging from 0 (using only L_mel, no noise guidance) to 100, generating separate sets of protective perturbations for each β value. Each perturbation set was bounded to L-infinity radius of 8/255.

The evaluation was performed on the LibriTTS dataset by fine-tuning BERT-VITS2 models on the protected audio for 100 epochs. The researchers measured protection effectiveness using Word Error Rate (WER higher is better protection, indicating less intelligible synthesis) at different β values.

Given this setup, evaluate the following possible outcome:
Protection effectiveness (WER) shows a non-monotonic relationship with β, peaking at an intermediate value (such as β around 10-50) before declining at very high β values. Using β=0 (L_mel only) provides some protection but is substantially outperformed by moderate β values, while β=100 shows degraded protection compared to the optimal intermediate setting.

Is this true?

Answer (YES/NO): NO